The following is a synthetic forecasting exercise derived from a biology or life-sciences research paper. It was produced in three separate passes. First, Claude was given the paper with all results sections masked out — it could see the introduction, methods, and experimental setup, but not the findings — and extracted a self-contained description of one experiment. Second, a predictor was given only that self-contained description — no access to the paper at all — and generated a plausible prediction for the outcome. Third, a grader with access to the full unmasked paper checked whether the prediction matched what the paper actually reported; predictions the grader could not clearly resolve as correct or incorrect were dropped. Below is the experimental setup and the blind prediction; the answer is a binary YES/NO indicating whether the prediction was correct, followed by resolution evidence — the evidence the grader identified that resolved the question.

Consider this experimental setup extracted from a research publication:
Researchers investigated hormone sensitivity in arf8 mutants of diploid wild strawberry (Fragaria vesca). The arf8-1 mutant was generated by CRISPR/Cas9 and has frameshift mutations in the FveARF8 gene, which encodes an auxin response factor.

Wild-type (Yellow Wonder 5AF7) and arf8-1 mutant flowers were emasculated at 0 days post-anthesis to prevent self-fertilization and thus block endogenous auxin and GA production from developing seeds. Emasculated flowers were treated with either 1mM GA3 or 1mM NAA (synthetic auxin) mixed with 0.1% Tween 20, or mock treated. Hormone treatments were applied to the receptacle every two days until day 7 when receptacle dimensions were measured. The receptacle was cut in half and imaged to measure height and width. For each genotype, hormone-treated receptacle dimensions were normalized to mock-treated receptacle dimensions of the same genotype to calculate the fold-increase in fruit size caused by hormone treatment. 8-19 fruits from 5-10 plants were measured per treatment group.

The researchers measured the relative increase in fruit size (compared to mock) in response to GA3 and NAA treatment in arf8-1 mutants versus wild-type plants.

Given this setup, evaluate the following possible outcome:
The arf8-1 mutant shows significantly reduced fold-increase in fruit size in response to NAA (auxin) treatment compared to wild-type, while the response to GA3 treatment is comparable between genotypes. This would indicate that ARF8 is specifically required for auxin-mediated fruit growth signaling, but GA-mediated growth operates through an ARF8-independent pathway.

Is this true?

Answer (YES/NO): NO